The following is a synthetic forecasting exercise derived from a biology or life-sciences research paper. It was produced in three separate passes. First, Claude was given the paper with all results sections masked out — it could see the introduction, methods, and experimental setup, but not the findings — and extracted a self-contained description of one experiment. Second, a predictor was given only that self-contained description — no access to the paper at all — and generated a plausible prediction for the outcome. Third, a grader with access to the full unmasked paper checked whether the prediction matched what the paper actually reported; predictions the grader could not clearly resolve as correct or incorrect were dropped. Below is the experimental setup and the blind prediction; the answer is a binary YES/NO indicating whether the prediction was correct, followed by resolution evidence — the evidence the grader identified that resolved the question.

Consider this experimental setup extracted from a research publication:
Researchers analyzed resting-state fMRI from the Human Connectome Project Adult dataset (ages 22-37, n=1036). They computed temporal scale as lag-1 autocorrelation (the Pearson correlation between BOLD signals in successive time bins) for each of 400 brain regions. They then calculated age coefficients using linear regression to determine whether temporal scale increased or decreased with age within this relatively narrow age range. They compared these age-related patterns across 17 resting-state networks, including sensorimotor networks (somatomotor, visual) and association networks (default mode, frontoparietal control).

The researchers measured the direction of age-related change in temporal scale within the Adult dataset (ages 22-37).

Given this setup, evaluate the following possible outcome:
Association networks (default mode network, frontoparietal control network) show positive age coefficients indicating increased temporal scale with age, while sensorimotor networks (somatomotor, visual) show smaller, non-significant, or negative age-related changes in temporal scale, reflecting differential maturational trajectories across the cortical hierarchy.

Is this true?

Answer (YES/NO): NO